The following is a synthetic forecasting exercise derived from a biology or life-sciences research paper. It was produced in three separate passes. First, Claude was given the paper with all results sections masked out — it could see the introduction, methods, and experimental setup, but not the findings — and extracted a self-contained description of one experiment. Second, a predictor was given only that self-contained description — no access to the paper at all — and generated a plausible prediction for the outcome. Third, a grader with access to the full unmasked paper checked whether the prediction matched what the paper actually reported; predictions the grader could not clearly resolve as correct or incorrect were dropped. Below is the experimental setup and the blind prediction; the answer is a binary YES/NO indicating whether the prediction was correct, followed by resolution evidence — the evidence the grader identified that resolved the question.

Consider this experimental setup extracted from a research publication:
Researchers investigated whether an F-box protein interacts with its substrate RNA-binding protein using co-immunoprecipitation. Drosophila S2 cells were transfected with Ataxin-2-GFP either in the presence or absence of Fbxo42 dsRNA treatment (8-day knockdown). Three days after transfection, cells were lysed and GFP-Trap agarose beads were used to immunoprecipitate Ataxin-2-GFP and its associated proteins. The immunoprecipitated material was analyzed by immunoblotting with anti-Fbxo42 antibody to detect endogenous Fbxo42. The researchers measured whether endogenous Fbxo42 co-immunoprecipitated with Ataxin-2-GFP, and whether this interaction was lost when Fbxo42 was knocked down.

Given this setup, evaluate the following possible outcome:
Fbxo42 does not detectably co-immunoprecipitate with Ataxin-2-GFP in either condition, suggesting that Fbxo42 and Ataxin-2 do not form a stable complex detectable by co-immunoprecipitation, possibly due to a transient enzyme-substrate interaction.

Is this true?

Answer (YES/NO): NO